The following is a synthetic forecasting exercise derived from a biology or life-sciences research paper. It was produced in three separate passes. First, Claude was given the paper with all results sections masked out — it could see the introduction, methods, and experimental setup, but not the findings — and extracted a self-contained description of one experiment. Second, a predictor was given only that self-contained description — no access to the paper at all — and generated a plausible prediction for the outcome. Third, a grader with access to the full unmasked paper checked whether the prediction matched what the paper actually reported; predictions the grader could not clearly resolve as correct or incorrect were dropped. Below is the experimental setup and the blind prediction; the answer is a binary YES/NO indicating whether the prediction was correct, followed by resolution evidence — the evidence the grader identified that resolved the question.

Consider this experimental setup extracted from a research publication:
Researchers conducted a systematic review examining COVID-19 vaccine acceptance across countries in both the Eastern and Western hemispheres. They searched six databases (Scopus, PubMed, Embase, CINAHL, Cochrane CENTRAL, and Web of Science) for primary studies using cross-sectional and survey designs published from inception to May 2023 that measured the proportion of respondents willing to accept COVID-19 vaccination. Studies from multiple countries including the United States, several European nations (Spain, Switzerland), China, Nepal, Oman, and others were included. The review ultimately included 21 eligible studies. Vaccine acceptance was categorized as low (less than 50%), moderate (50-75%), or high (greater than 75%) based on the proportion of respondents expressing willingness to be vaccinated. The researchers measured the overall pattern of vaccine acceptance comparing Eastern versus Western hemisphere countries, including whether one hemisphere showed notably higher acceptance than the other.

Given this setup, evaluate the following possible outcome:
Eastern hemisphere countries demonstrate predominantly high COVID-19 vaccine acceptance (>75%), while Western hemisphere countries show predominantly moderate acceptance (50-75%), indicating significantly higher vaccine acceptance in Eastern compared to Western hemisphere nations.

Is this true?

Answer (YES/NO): NO